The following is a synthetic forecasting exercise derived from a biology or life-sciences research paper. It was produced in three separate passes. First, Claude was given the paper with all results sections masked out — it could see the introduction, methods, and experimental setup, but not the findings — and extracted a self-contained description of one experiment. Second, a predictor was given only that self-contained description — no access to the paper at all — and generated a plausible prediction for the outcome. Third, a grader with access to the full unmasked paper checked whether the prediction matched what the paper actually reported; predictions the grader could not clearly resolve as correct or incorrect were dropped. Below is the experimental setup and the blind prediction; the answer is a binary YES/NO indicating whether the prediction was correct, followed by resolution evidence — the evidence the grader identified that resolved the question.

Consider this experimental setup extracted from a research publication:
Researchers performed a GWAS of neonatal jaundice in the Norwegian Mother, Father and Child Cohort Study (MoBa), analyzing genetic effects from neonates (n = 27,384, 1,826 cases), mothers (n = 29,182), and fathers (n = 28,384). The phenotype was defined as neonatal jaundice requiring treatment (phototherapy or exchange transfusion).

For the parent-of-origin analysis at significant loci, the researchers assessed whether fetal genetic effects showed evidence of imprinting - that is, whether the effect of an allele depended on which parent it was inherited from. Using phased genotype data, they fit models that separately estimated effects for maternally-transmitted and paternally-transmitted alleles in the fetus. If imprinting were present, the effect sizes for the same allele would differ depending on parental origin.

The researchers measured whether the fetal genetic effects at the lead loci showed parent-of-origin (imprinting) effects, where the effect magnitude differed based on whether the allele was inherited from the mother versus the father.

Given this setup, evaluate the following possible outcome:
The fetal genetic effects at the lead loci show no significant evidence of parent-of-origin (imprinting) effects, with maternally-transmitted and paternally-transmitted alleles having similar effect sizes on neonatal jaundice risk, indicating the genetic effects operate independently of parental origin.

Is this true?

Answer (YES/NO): YES